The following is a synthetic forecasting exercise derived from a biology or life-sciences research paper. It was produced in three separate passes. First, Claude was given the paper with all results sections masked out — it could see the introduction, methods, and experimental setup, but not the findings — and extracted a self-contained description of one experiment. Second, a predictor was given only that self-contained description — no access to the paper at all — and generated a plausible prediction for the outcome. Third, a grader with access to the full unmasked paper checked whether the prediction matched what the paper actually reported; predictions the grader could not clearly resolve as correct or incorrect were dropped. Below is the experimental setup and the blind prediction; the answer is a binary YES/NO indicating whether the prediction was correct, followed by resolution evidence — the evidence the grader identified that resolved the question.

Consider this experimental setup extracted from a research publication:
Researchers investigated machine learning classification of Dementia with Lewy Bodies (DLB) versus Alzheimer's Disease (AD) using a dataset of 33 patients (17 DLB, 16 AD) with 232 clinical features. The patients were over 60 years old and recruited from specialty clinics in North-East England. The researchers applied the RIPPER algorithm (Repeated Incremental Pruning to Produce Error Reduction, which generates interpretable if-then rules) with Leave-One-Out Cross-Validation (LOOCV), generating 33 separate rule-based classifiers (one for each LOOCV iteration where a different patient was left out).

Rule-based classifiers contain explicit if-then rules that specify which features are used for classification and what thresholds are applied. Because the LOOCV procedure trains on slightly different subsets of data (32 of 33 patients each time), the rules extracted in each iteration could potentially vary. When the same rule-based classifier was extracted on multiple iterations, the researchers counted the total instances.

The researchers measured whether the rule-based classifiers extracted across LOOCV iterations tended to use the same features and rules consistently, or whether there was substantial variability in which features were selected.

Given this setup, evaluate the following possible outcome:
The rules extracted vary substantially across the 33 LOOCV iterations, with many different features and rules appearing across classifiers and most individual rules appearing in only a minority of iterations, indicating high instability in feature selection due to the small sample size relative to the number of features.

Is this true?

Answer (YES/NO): NO